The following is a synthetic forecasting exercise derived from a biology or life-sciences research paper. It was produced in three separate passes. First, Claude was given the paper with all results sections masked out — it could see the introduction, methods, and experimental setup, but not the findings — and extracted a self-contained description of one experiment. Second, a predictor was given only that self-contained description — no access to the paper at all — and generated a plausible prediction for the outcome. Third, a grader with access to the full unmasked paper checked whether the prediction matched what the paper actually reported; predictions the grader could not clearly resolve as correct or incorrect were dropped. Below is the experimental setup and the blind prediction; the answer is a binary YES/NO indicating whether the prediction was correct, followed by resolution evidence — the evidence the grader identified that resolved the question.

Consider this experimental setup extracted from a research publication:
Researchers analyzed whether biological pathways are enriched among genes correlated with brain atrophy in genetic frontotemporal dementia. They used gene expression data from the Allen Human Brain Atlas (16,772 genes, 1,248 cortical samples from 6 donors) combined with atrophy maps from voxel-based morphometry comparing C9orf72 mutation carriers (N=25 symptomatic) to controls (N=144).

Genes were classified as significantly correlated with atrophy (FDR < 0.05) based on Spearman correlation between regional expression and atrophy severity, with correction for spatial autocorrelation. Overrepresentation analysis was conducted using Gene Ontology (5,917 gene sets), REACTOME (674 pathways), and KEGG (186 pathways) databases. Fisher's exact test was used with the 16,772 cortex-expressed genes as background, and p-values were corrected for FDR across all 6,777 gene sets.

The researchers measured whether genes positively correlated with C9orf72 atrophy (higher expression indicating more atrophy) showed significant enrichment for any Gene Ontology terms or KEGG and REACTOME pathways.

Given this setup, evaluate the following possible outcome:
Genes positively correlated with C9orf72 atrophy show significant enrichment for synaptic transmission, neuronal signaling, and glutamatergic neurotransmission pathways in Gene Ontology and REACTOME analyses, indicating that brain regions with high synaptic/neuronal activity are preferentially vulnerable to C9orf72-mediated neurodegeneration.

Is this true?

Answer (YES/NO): NO